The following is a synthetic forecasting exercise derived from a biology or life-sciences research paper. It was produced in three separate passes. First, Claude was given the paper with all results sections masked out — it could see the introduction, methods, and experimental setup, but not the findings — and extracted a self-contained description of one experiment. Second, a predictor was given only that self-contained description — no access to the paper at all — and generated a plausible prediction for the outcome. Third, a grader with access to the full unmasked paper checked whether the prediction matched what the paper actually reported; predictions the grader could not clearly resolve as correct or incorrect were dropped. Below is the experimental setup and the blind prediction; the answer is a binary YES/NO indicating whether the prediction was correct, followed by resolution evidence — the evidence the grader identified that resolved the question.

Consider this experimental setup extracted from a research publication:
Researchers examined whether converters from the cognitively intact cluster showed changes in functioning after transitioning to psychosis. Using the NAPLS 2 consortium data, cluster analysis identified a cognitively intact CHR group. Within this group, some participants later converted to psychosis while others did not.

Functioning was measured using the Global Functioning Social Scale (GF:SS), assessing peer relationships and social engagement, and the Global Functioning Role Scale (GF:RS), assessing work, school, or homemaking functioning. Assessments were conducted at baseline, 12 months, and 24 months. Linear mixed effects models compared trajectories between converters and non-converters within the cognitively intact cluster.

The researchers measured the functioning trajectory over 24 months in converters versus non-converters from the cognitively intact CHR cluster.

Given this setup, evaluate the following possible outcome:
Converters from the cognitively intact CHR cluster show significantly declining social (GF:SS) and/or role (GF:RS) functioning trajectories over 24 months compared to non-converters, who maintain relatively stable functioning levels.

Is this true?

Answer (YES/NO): YES